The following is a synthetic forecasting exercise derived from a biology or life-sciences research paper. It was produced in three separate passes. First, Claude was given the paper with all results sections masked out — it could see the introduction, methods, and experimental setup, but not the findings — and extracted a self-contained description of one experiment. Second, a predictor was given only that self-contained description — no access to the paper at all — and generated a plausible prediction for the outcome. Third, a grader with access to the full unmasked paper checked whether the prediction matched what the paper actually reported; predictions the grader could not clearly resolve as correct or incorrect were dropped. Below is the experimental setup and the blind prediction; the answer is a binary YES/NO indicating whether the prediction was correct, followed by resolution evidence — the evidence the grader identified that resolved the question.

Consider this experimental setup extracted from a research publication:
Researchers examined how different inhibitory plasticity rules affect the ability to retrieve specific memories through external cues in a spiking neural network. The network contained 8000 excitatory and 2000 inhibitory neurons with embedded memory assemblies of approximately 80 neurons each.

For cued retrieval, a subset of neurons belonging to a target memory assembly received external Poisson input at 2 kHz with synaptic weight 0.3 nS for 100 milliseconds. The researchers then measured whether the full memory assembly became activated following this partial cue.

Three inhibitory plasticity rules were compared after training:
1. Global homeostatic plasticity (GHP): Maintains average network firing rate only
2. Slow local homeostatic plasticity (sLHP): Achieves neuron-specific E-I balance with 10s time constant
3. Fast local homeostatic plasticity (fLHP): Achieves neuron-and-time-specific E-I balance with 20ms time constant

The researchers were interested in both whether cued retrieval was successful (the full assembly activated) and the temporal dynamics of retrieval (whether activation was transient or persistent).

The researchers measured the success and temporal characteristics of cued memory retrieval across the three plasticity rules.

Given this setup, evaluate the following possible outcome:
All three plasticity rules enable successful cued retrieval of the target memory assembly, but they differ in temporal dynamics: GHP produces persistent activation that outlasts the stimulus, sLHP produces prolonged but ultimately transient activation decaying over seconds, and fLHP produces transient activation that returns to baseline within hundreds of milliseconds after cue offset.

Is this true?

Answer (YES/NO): NO